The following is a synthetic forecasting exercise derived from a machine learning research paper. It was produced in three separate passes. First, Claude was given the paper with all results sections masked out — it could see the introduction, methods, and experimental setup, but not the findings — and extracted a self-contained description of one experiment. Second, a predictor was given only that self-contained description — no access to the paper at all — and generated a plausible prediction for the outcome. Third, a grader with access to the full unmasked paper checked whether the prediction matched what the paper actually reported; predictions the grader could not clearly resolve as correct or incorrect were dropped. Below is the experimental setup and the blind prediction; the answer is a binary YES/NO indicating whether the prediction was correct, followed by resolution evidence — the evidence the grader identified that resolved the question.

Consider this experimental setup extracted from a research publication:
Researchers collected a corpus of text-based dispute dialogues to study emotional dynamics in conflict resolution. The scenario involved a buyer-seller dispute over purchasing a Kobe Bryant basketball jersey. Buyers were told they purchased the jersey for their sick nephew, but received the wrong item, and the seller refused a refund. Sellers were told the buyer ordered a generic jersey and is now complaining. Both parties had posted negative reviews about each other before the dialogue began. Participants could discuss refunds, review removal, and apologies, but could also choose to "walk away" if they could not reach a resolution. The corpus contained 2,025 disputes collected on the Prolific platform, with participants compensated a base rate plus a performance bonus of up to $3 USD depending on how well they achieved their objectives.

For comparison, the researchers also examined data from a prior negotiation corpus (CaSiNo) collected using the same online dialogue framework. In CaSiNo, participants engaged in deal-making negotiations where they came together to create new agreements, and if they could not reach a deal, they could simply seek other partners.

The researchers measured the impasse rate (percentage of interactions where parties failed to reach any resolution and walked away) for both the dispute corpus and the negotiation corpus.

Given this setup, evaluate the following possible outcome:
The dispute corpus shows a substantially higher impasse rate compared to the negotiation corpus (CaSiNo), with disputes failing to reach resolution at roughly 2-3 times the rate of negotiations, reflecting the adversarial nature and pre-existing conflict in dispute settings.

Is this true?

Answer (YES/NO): NO